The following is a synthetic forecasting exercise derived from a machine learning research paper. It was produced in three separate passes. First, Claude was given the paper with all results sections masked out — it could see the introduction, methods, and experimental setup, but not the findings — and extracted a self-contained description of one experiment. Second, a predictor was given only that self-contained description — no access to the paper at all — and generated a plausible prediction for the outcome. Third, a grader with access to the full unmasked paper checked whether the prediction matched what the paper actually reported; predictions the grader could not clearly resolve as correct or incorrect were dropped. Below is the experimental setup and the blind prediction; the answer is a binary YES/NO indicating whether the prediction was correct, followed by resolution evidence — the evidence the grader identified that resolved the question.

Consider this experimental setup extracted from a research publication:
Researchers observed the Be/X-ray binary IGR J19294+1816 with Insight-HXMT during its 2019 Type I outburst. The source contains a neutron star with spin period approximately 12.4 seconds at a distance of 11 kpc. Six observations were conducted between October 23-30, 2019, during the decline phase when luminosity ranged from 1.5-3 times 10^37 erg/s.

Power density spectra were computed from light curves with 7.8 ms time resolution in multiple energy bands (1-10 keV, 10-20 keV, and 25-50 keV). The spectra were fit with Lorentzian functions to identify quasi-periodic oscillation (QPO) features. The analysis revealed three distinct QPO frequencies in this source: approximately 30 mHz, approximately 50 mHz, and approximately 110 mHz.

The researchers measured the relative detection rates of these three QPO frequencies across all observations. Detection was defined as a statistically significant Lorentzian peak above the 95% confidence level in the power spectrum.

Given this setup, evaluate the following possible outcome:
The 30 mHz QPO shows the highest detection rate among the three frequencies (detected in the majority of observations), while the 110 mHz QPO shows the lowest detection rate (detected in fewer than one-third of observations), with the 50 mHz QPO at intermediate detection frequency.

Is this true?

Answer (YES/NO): YES